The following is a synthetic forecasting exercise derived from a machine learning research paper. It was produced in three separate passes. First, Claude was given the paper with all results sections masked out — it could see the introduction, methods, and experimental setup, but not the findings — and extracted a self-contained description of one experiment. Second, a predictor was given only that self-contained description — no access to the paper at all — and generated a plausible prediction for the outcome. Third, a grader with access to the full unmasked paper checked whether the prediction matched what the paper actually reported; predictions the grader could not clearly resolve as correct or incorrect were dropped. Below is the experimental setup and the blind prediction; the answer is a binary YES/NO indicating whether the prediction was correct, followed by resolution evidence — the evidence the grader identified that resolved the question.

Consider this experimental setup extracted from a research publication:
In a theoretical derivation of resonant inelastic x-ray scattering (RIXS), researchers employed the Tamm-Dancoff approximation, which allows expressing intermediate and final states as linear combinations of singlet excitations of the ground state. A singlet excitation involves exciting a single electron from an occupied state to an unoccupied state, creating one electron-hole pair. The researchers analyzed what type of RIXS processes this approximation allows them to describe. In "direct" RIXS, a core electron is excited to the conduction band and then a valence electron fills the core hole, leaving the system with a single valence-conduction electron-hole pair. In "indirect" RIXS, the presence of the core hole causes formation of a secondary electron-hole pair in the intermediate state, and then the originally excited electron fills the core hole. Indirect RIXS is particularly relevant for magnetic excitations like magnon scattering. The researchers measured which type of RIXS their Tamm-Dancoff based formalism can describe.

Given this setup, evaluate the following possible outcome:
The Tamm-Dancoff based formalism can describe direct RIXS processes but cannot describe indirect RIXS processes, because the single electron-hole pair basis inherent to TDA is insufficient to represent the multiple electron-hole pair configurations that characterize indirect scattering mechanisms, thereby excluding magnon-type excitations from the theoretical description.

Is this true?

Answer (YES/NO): YES